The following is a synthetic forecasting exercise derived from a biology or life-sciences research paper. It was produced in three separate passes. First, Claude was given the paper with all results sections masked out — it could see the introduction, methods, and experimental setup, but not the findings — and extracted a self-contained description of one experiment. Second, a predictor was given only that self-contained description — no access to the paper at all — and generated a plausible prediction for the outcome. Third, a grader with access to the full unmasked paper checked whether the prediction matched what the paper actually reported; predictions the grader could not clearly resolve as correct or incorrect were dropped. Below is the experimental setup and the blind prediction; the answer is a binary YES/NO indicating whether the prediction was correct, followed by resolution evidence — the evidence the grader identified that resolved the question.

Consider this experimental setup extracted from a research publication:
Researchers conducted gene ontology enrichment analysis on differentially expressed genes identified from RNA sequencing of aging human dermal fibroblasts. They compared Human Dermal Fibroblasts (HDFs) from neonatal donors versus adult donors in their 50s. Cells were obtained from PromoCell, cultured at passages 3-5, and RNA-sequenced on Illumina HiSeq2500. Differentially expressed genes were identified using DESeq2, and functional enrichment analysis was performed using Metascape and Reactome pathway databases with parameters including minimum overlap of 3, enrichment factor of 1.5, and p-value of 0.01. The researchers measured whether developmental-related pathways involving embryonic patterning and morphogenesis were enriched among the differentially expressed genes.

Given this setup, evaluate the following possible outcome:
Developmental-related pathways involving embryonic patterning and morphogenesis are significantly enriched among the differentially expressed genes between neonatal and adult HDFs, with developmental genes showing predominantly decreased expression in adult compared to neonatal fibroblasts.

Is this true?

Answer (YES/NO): NO